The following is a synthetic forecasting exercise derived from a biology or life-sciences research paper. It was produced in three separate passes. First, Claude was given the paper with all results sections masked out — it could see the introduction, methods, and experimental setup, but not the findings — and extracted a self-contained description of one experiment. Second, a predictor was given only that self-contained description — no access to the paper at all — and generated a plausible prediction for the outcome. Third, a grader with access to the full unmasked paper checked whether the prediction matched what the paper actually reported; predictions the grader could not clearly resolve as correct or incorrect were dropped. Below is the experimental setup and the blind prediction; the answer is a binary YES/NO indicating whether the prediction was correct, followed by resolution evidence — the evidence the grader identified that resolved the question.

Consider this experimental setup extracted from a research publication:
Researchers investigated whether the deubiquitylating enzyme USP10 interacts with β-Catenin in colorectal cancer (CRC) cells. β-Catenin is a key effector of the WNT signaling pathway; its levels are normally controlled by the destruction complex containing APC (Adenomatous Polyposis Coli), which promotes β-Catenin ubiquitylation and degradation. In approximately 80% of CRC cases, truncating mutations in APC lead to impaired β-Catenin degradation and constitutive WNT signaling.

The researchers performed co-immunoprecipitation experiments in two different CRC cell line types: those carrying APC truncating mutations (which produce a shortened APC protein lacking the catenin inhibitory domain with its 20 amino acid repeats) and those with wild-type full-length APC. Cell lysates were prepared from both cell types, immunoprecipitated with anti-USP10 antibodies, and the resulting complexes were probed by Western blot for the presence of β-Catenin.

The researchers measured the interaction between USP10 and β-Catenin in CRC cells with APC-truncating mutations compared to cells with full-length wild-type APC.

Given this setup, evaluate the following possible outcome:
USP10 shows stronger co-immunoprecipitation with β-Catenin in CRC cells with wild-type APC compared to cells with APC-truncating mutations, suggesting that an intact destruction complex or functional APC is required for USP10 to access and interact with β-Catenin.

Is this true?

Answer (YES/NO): NO